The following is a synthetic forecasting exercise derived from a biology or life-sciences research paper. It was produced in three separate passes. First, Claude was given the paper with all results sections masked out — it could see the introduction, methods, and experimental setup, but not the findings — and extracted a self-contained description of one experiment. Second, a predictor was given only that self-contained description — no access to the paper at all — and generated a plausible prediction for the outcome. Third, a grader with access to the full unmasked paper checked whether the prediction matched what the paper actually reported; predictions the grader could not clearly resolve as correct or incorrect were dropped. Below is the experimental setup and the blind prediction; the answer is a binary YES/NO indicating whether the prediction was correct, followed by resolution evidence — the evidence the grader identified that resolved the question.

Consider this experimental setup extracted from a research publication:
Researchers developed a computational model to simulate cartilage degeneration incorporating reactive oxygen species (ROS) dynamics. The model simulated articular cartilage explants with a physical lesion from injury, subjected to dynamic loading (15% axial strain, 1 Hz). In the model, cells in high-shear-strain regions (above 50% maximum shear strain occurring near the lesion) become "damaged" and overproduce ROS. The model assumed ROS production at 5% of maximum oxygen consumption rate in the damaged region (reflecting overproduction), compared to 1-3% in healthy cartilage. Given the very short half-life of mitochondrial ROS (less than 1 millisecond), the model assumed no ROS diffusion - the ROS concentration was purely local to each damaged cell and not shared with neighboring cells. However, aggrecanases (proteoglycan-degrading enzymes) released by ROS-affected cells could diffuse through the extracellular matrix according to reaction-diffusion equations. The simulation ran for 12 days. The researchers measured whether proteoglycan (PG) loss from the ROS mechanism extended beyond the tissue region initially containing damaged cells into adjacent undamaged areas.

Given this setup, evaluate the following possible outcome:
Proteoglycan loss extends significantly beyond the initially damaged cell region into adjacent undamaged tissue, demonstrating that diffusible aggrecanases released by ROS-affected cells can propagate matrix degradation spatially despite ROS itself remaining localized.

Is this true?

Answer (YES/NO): NO